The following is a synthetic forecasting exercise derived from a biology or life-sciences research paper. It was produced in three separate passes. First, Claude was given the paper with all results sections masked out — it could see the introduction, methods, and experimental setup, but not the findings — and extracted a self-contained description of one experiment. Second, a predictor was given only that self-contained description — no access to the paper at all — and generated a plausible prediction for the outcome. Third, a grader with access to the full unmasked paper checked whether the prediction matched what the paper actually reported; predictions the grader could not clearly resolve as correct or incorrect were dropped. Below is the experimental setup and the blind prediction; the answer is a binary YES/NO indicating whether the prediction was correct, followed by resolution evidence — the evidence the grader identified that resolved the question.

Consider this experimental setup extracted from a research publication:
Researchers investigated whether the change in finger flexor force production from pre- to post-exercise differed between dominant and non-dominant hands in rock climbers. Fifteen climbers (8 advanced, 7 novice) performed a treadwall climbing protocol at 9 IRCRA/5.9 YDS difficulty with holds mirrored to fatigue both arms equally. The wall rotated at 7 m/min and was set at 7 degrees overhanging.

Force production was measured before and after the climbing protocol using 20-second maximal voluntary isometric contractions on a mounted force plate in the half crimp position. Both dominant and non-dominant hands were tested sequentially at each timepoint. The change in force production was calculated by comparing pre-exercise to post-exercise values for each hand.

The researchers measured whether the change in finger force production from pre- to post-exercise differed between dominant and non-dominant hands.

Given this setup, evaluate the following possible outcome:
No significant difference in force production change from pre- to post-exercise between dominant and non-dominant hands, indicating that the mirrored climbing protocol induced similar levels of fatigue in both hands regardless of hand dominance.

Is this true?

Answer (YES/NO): YES